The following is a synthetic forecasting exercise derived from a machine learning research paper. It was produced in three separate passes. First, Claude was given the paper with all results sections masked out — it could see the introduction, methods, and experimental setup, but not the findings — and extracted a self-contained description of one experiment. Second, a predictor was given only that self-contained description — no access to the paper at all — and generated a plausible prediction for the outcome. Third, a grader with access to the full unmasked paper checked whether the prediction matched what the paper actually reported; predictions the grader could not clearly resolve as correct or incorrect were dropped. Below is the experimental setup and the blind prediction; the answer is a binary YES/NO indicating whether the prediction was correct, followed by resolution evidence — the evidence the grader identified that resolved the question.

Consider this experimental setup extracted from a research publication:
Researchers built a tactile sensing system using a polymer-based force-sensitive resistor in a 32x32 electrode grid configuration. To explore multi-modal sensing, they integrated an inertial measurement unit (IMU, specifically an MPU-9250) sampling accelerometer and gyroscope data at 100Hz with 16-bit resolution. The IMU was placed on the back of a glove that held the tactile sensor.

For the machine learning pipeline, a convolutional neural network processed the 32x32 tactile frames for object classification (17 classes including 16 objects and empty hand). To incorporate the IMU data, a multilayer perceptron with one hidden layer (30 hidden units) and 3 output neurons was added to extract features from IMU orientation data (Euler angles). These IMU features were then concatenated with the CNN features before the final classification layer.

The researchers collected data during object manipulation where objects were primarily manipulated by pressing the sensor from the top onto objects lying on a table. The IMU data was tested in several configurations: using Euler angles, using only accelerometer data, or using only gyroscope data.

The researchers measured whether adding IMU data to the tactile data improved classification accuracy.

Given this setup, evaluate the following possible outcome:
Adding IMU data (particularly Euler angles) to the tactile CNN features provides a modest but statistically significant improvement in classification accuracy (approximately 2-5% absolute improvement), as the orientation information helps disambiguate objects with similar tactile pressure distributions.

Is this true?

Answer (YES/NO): NO